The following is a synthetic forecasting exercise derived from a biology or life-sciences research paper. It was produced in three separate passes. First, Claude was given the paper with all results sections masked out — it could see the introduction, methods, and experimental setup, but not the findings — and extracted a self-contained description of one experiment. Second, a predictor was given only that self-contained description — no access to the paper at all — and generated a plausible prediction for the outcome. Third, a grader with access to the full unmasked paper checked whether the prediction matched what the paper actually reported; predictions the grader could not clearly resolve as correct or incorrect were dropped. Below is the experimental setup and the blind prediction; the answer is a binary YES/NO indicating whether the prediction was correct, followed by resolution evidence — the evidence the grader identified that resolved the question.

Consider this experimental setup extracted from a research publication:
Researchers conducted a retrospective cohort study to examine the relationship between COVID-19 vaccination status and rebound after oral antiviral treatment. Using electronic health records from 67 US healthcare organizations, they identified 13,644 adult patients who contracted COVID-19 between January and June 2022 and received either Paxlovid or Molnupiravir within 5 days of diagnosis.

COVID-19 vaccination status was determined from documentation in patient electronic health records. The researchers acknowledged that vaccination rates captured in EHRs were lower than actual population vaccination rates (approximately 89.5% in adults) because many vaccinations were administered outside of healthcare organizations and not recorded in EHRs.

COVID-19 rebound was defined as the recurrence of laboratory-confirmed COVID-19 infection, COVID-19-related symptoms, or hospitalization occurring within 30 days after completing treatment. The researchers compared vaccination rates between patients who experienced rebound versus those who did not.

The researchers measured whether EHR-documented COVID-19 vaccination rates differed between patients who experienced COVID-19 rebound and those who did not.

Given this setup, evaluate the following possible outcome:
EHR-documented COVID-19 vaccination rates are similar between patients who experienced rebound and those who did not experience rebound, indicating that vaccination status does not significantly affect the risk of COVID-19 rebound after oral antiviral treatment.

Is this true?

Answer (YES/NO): NO